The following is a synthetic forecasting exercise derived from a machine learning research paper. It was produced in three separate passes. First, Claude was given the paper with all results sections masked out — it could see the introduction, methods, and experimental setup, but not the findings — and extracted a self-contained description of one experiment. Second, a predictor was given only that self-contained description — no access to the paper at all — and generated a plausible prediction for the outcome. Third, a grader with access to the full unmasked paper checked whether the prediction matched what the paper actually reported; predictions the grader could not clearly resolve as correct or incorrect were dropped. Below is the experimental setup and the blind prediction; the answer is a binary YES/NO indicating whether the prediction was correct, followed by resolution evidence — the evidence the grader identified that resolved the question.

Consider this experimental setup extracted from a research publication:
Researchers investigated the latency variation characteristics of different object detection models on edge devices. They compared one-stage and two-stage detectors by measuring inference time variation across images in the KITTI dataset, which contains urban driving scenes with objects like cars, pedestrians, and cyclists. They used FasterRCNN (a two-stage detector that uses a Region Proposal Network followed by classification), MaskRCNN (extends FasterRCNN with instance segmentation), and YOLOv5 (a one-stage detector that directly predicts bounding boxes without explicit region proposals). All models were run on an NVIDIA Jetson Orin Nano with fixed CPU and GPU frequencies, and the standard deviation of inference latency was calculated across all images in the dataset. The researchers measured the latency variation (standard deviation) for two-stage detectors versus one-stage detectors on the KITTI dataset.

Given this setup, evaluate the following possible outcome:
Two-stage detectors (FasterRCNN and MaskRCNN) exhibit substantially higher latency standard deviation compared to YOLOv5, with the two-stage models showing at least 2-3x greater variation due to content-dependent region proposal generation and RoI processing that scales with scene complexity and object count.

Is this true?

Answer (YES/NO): YES